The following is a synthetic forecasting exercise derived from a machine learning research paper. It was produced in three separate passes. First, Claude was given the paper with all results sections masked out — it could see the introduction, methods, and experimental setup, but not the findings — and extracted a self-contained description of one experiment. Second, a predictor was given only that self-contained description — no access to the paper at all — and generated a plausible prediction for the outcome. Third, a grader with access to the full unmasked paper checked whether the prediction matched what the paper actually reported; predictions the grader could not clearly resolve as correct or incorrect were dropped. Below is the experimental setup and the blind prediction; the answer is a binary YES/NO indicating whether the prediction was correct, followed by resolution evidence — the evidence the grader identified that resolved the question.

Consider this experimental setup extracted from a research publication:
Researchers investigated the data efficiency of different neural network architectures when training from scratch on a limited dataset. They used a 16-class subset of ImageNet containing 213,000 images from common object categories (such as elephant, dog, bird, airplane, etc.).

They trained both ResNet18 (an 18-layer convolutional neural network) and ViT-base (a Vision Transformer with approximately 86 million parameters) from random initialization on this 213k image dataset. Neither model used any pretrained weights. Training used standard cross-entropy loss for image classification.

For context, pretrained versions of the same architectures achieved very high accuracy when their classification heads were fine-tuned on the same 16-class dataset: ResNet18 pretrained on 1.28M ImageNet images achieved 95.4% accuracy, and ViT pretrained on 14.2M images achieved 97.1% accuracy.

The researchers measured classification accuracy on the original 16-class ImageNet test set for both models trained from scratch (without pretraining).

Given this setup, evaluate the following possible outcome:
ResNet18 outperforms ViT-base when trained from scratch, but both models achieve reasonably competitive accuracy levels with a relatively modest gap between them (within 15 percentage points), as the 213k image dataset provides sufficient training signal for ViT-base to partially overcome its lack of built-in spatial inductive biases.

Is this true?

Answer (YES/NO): NO